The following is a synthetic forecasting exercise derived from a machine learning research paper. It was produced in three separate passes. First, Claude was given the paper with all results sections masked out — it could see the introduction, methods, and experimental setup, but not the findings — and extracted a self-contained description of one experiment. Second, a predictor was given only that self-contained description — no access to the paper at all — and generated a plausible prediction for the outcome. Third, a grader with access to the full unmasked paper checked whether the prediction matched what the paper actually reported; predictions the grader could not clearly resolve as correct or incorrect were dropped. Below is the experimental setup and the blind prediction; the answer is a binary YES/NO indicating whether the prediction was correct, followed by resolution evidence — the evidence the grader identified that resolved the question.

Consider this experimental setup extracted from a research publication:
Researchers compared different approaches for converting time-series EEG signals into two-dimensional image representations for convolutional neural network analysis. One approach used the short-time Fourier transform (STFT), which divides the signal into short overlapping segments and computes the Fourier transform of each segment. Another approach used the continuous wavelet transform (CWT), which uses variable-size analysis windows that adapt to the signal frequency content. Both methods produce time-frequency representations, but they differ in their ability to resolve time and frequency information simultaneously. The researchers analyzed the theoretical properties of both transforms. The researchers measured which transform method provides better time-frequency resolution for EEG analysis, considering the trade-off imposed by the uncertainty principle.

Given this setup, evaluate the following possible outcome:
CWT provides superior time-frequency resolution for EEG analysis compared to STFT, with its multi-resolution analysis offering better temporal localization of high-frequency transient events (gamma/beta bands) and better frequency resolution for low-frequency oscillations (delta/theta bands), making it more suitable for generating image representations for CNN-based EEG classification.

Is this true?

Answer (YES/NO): YES